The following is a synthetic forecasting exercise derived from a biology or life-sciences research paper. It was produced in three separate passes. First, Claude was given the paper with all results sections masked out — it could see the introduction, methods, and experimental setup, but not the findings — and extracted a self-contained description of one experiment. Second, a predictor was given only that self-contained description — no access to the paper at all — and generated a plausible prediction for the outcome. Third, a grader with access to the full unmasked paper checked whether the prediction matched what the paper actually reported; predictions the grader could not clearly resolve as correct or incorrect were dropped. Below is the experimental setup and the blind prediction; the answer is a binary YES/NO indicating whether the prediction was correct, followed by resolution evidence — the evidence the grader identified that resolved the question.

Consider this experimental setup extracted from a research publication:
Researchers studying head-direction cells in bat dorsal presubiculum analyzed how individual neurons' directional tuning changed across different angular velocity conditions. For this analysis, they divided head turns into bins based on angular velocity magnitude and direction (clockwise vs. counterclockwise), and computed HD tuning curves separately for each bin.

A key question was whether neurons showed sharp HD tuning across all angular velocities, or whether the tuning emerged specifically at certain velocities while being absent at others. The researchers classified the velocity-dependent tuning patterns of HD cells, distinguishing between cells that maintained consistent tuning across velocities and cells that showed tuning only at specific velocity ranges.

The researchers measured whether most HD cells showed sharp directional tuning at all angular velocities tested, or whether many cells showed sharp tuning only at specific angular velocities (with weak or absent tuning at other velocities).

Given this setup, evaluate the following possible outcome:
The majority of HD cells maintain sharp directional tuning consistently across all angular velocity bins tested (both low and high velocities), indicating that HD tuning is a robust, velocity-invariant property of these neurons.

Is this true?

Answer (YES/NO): NO